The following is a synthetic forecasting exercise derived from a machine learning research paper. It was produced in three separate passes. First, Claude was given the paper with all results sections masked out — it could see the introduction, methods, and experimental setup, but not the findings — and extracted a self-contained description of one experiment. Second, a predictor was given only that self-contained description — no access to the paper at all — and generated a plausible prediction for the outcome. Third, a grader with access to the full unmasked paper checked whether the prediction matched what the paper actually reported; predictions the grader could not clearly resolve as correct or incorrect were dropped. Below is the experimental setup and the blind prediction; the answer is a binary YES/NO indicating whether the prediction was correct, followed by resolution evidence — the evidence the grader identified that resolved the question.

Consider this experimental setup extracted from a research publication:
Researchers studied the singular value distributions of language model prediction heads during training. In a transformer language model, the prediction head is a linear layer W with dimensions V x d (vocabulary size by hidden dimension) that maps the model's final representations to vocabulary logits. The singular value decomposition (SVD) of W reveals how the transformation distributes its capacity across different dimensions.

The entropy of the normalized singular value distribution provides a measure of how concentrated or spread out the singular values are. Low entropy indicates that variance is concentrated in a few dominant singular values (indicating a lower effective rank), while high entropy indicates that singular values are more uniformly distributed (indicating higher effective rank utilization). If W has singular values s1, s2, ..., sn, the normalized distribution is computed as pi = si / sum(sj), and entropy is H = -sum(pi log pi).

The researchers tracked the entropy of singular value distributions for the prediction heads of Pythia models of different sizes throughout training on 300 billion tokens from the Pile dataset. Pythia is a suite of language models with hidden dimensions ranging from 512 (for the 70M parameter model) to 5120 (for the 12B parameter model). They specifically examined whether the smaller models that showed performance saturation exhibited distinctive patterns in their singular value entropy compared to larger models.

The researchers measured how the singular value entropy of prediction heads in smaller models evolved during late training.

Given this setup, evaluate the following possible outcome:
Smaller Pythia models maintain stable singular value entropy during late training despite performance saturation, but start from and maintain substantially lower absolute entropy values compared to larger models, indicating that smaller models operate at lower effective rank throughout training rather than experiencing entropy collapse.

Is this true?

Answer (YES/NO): NO